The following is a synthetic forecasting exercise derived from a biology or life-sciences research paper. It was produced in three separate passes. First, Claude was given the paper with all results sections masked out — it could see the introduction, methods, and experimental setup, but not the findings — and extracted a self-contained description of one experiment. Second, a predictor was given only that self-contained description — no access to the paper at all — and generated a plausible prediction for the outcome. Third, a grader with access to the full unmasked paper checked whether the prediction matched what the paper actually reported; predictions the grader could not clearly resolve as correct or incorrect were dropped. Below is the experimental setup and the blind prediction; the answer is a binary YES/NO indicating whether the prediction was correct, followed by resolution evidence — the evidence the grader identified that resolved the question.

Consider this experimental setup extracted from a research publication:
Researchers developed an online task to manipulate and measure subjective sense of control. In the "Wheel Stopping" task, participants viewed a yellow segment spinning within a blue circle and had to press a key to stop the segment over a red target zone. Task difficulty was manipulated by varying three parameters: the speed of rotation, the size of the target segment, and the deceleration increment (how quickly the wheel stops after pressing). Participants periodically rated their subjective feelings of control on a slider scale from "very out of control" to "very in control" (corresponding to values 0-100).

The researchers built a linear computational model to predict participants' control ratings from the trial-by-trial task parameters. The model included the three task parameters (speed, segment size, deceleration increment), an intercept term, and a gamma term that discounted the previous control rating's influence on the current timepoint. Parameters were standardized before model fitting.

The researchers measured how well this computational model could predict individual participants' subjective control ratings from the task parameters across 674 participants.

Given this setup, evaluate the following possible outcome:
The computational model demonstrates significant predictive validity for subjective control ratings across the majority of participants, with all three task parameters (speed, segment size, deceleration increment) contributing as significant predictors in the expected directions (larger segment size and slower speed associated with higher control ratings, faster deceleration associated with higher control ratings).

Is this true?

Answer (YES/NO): YES